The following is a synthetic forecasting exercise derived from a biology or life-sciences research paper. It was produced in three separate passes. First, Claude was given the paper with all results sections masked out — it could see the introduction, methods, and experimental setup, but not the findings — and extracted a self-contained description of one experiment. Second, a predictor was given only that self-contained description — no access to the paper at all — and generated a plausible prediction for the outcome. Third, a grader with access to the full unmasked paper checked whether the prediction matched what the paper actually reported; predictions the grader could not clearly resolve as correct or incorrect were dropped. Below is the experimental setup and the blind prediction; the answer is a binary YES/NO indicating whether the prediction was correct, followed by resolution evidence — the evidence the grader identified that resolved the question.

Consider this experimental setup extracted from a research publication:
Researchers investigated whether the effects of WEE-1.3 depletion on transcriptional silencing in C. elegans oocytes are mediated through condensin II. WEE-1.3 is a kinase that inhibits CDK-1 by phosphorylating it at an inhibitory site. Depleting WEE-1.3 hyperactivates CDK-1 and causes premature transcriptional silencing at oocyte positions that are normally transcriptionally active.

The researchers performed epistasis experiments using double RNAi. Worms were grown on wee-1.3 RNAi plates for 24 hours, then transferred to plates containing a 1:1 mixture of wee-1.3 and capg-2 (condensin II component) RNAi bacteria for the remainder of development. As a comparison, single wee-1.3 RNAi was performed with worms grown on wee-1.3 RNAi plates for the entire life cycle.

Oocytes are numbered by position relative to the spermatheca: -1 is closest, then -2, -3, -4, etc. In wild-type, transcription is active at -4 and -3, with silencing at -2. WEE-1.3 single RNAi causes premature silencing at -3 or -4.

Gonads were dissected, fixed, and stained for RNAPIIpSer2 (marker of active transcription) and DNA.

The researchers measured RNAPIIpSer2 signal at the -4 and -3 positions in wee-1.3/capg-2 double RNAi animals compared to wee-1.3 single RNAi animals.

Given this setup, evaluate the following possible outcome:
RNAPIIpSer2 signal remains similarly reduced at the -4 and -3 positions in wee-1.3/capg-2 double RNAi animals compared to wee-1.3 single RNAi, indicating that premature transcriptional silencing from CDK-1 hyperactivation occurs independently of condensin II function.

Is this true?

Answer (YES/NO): NO